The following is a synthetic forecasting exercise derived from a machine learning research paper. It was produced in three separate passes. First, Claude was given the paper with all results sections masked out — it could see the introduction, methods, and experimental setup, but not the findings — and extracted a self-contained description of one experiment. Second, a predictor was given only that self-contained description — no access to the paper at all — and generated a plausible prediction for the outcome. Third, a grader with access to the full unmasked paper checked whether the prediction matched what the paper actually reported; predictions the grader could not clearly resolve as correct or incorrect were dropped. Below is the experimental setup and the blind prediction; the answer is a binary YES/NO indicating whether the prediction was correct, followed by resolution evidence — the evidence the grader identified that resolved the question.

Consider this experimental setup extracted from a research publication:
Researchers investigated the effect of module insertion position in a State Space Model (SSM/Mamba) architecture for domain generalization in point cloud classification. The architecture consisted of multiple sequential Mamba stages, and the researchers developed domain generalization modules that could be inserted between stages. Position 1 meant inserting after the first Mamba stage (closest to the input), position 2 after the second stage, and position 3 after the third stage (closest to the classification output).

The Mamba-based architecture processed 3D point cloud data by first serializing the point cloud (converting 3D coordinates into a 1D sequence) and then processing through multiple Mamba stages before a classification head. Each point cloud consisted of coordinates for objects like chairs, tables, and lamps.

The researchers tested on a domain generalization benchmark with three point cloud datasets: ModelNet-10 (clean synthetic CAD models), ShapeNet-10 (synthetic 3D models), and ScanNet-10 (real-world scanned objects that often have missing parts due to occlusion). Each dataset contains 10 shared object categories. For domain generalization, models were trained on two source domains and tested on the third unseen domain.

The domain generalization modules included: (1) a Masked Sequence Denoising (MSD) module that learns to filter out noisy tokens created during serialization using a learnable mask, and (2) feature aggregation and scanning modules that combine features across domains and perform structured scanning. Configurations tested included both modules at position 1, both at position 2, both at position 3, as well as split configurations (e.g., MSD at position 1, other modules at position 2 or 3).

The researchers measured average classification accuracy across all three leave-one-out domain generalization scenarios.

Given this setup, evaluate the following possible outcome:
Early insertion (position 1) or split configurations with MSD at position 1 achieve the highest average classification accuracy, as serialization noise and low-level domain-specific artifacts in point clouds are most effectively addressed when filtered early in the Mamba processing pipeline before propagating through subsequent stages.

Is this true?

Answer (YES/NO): NO